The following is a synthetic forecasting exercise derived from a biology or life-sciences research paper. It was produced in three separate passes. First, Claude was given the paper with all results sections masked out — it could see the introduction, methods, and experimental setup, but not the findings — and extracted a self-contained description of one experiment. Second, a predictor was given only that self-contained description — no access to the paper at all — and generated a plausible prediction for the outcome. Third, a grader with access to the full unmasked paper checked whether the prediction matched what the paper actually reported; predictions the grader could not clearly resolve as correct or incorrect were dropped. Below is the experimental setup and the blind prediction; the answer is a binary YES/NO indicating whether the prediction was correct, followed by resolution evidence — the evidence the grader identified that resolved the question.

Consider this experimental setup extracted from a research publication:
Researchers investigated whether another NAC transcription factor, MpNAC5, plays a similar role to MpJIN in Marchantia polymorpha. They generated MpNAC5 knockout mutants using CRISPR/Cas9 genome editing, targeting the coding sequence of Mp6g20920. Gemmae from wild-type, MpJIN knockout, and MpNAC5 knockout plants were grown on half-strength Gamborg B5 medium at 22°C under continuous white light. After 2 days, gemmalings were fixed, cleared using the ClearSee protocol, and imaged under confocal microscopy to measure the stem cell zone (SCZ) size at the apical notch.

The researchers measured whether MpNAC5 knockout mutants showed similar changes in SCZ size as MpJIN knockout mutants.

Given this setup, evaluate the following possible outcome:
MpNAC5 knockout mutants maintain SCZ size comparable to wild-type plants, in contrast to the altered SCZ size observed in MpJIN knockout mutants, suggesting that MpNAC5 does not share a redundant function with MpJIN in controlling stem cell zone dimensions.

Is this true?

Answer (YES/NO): YES